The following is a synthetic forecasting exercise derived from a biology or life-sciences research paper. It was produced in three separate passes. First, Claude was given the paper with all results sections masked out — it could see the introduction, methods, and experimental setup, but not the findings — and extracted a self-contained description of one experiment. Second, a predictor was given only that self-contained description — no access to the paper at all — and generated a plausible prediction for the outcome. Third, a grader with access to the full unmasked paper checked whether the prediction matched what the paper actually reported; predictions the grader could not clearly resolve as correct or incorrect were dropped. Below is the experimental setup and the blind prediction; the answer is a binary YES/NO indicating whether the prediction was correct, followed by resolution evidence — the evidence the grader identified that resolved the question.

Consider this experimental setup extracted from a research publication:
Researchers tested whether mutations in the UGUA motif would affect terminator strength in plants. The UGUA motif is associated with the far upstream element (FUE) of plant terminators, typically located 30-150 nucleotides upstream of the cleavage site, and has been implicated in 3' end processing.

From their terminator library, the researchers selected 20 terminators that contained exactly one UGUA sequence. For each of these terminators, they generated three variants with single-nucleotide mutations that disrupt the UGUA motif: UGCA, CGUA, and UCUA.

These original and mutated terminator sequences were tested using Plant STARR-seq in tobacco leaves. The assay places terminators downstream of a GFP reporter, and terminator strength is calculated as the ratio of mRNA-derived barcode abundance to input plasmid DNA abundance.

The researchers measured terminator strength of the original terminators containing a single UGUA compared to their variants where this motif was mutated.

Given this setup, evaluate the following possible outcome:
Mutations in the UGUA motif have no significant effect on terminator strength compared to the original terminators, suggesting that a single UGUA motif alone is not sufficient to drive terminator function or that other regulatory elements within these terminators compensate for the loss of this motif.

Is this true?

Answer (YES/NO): NO